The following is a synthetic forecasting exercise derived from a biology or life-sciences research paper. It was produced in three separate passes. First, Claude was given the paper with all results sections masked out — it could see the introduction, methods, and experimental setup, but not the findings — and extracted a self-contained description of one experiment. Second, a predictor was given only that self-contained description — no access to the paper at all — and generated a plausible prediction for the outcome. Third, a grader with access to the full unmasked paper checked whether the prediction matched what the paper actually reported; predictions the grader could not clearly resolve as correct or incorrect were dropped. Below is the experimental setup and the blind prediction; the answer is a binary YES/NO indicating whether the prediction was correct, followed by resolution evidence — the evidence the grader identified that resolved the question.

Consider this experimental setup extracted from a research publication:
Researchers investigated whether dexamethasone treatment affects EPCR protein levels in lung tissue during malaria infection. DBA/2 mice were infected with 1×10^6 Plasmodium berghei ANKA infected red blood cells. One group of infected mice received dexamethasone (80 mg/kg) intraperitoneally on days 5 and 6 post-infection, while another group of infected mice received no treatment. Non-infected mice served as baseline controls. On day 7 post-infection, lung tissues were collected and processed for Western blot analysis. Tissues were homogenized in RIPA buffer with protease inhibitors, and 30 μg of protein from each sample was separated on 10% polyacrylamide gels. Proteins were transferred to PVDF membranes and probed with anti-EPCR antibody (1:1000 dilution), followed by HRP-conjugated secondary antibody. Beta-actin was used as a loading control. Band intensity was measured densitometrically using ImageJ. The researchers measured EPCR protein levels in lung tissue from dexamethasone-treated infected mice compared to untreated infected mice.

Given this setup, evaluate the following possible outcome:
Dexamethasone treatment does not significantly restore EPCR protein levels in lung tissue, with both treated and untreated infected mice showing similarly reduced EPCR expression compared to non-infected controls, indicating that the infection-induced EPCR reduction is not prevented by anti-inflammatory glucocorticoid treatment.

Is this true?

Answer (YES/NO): NO